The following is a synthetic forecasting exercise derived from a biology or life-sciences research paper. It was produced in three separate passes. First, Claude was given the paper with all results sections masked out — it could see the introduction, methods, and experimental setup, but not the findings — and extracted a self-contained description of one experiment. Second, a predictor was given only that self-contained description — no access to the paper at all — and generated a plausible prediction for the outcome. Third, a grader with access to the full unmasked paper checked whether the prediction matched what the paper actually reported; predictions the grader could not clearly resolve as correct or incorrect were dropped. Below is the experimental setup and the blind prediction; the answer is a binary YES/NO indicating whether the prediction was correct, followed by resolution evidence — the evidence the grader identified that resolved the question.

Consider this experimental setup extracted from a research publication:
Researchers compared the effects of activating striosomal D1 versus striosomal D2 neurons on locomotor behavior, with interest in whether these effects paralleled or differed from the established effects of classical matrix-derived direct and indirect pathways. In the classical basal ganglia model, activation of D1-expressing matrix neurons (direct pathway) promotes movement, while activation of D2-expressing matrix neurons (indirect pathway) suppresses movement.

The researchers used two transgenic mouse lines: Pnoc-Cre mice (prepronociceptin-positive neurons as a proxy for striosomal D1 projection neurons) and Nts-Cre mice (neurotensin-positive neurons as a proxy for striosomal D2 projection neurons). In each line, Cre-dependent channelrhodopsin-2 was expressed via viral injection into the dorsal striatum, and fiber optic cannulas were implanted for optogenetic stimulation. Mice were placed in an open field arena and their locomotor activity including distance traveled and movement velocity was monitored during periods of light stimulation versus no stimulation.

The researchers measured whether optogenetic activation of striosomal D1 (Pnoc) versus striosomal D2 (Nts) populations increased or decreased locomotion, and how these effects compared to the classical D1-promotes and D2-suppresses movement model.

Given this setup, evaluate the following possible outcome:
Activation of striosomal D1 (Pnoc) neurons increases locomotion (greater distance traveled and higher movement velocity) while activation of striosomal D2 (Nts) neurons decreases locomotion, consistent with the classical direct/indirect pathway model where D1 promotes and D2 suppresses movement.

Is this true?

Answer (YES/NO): NO